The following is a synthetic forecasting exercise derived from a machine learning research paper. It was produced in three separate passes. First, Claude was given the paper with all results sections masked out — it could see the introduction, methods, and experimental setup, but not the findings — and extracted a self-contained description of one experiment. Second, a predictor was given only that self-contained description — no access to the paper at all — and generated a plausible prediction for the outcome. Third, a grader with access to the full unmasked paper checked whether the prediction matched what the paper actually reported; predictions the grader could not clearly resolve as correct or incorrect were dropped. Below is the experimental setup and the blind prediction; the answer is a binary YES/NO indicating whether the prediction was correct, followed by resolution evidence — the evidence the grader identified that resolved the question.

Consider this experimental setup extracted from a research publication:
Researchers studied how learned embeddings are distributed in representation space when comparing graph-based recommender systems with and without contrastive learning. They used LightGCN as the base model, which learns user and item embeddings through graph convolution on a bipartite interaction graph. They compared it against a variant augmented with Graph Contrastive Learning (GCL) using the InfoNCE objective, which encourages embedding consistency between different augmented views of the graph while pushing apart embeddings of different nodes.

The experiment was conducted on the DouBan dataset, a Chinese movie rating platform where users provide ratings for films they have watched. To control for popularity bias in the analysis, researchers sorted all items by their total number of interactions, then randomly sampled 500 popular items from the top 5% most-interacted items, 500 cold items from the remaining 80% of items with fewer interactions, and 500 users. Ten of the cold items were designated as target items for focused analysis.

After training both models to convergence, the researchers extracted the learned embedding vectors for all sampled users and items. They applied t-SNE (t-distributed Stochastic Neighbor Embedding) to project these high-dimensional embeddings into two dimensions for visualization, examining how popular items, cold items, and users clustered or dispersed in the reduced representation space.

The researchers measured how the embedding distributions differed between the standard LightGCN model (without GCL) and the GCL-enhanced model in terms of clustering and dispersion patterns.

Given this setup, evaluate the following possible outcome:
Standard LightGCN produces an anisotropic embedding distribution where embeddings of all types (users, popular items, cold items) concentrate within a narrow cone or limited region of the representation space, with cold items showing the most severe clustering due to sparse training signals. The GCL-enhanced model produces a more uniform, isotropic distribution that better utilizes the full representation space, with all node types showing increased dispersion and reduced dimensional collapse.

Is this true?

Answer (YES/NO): NO